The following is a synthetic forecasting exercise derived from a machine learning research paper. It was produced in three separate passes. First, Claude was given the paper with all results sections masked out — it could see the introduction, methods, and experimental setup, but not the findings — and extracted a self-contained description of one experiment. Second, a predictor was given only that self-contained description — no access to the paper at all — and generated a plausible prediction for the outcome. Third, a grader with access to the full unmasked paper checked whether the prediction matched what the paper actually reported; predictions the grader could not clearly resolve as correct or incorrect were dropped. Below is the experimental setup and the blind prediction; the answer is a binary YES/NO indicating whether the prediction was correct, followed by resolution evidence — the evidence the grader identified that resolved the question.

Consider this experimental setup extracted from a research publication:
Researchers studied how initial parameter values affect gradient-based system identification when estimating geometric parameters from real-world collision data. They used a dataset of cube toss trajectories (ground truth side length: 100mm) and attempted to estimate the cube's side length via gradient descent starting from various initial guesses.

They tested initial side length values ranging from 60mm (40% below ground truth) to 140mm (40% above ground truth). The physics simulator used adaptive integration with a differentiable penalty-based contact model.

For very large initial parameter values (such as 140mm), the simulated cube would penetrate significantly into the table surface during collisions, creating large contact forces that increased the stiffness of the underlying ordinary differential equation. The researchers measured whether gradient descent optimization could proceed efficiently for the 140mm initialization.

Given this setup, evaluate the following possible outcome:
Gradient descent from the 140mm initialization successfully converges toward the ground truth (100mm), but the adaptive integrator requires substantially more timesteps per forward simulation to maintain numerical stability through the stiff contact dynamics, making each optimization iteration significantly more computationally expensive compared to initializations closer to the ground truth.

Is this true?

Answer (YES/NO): NO